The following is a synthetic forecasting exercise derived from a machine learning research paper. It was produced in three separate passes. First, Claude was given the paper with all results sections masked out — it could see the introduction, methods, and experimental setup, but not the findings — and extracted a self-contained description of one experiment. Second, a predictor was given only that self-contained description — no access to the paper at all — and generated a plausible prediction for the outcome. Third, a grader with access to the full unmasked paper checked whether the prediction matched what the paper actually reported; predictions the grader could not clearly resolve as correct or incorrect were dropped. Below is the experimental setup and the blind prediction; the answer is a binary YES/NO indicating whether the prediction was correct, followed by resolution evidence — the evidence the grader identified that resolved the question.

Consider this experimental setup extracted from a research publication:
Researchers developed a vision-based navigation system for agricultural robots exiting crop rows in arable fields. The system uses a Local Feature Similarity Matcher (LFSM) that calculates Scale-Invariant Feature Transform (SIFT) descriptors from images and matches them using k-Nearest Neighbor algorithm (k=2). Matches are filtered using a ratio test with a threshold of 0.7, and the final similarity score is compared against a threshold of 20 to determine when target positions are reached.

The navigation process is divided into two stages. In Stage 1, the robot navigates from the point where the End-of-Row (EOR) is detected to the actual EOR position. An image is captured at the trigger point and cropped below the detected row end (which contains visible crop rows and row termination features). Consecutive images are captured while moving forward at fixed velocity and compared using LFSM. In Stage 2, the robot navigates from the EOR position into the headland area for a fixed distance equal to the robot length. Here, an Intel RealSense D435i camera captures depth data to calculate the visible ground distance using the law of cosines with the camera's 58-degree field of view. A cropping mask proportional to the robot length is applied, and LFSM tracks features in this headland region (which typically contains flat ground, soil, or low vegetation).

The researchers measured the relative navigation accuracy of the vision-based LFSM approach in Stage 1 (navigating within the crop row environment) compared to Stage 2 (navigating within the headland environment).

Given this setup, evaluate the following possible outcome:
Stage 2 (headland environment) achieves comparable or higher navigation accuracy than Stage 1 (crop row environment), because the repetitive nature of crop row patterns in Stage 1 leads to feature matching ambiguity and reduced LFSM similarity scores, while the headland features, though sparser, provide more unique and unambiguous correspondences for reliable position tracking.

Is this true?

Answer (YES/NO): NO